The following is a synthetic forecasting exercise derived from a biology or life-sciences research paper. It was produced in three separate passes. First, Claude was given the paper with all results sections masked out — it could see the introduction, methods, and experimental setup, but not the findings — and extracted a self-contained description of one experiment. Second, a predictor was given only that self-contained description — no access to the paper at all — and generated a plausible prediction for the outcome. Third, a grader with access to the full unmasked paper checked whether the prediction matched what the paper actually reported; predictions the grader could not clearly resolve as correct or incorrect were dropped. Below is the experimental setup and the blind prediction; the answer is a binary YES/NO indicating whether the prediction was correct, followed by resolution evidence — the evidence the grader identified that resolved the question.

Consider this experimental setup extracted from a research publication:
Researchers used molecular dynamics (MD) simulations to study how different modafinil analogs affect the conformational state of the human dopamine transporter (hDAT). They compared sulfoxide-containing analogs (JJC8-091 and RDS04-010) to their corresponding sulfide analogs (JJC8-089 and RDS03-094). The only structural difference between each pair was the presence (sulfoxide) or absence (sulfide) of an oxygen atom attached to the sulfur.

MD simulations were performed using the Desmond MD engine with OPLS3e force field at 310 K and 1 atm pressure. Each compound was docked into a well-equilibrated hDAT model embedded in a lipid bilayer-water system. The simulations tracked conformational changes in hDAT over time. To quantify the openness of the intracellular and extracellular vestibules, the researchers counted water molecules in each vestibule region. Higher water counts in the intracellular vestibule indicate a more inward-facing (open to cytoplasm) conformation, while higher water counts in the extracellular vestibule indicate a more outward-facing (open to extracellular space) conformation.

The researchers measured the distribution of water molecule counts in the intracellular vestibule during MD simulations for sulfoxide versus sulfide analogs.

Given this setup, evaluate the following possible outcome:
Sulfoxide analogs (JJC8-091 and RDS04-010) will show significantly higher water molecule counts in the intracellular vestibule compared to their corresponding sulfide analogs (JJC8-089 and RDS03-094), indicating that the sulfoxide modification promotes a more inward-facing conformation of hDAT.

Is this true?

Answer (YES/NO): YES